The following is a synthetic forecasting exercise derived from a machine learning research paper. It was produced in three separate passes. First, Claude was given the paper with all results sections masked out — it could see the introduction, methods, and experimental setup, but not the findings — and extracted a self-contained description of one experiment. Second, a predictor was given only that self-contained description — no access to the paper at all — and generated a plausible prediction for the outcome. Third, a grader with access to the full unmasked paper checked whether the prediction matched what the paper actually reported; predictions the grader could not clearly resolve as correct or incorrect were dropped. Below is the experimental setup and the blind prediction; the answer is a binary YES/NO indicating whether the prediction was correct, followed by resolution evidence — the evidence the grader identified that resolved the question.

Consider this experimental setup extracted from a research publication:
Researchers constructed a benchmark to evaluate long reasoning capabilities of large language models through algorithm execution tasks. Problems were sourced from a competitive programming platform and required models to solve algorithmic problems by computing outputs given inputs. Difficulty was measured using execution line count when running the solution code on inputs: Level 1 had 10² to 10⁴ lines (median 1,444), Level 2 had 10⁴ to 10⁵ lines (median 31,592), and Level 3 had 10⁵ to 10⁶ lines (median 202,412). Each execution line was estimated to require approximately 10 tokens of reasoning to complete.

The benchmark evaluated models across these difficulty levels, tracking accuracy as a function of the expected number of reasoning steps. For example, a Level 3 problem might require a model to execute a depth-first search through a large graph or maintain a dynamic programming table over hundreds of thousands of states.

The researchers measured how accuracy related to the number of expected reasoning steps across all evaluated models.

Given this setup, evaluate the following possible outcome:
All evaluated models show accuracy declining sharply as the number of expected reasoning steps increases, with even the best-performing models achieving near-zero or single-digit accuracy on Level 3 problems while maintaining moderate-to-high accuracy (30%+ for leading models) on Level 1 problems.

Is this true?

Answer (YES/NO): NO